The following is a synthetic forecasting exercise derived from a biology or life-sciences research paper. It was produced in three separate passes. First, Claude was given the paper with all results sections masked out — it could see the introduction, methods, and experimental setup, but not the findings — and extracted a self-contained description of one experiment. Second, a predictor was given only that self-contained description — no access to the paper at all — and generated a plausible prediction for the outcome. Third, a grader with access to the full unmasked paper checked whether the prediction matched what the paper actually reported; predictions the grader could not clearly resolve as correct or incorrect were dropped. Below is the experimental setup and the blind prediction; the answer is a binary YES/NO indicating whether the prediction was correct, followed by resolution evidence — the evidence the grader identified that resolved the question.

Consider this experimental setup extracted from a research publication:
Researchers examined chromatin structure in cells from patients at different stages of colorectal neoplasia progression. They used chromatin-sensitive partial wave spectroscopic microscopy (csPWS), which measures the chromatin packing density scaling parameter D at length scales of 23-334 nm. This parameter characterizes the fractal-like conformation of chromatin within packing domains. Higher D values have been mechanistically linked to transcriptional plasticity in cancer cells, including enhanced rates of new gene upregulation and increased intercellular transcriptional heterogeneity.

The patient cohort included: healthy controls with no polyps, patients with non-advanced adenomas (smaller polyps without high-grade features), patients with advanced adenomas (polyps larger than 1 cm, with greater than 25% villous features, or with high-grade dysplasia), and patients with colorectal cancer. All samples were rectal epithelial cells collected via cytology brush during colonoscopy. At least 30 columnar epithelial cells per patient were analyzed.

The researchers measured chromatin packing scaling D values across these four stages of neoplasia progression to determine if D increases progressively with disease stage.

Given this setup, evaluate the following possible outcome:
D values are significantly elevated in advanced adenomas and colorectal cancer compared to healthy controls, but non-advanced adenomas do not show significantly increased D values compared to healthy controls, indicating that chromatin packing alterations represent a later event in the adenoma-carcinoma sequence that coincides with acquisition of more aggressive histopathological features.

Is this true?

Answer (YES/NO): NO